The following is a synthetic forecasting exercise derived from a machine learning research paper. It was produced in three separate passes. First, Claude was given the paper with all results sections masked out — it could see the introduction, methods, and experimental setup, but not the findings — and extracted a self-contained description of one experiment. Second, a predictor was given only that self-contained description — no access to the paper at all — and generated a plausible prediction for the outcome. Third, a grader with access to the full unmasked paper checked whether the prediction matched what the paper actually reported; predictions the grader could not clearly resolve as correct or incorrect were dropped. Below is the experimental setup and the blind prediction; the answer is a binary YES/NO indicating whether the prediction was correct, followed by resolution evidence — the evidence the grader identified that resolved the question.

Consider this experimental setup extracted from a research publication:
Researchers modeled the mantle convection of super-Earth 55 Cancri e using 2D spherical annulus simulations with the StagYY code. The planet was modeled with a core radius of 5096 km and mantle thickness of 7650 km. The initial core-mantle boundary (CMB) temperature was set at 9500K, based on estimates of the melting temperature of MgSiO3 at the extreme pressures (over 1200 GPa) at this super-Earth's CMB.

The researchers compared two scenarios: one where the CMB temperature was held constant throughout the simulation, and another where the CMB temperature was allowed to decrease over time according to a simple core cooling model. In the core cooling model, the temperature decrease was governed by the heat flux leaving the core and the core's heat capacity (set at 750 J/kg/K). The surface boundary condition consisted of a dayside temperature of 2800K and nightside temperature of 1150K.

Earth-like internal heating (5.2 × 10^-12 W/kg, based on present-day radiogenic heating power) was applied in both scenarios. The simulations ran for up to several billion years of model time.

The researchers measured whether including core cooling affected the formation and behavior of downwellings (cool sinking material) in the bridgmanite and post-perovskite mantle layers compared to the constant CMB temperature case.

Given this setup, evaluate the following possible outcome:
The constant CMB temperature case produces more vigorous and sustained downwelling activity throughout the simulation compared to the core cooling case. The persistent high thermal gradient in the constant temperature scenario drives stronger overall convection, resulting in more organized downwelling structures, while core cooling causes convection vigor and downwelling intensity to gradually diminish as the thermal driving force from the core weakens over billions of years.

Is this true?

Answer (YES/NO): NO